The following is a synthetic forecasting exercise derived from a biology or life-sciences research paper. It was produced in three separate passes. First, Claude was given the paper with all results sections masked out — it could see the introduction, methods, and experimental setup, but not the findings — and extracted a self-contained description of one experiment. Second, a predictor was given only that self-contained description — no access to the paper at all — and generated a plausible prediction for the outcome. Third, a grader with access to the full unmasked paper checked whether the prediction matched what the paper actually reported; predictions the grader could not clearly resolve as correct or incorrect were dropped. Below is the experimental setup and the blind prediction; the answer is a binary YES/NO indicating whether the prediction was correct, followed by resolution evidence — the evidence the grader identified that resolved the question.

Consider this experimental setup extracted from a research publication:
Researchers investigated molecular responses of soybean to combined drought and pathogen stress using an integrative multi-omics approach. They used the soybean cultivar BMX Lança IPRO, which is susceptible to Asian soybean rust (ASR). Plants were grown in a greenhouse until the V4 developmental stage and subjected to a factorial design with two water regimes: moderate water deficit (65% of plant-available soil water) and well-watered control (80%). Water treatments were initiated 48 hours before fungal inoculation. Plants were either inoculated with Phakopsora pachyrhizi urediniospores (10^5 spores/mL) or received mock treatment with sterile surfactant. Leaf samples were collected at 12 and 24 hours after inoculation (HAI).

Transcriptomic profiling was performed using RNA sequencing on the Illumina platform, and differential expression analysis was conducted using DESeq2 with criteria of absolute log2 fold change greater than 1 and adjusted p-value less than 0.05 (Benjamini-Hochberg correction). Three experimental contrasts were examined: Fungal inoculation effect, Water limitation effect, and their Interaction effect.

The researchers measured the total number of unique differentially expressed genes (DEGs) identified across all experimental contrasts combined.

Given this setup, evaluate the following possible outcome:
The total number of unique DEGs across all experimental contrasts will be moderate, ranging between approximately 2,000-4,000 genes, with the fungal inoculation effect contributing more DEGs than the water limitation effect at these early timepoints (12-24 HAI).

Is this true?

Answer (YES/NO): NO